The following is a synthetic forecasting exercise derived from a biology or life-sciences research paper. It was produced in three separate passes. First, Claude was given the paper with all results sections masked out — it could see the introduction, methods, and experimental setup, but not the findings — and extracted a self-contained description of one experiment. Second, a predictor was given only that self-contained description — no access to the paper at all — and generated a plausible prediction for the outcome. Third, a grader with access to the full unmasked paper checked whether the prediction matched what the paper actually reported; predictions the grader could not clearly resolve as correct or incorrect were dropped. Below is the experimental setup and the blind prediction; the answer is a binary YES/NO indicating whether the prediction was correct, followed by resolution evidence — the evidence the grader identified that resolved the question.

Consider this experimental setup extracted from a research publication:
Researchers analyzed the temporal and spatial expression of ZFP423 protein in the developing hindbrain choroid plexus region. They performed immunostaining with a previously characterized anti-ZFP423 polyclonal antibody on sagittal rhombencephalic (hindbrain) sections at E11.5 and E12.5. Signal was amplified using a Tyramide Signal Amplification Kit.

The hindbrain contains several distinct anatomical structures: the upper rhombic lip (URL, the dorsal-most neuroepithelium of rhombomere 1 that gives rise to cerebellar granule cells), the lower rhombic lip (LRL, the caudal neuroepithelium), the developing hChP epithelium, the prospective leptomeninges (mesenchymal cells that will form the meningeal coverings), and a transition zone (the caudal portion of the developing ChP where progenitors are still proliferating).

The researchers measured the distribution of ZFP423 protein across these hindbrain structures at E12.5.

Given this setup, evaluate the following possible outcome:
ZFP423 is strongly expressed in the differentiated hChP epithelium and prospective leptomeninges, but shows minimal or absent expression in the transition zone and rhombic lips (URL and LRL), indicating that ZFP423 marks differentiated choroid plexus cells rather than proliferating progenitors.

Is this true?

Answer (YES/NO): NO